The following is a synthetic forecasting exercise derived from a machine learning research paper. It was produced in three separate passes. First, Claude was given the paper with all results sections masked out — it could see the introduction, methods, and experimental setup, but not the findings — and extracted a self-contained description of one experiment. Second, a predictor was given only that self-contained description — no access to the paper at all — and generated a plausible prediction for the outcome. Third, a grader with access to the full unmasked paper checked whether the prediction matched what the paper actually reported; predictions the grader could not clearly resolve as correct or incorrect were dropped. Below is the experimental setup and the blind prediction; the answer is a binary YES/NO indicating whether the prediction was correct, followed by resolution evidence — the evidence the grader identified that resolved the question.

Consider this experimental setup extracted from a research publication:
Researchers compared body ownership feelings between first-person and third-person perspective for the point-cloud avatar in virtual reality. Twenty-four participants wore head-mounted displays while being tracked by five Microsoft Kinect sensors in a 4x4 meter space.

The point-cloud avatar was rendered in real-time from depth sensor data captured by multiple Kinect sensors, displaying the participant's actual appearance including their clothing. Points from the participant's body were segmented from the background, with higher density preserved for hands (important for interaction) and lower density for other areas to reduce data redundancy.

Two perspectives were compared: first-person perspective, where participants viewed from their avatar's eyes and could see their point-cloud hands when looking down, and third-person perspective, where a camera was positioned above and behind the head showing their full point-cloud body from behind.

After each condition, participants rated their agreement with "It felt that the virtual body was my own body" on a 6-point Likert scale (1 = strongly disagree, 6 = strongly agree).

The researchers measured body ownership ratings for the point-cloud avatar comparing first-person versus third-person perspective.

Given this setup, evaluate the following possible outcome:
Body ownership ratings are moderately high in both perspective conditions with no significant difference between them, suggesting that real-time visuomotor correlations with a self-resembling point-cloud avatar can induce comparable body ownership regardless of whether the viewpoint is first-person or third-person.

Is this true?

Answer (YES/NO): YES